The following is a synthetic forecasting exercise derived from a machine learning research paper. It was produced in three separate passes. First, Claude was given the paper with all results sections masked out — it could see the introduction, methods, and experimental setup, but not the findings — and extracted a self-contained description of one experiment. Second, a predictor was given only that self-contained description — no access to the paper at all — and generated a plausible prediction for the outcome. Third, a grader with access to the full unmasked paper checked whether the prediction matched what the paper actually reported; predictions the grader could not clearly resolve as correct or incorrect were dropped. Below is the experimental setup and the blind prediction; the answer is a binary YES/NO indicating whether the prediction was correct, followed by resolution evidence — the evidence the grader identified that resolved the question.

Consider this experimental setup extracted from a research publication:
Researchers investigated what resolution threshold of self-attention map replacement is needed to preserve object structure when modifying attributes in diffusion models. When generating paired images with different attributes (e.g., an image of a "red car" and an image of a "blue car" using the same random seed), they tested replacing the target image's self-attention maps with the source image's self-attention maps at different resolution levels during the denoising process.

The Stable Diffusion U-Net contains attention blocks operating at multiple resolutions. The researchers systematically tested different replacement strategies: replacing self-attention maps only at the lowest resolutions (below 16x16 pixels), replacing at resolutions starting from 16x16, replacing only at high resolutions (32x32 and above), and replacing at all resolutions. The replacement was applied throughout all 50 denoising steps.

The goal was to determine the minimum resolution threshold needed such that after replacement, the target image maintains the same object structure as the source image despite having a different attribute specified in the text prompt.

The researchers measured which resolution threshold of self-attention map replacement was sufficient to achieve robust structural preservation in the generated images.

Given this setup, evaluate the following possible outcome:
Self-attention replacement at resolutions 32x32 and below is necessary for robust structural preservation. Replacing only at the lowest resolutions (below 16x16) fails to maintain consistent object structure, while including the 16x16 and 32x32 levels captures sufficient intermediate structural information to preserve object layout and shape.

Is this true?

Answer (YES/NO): NO